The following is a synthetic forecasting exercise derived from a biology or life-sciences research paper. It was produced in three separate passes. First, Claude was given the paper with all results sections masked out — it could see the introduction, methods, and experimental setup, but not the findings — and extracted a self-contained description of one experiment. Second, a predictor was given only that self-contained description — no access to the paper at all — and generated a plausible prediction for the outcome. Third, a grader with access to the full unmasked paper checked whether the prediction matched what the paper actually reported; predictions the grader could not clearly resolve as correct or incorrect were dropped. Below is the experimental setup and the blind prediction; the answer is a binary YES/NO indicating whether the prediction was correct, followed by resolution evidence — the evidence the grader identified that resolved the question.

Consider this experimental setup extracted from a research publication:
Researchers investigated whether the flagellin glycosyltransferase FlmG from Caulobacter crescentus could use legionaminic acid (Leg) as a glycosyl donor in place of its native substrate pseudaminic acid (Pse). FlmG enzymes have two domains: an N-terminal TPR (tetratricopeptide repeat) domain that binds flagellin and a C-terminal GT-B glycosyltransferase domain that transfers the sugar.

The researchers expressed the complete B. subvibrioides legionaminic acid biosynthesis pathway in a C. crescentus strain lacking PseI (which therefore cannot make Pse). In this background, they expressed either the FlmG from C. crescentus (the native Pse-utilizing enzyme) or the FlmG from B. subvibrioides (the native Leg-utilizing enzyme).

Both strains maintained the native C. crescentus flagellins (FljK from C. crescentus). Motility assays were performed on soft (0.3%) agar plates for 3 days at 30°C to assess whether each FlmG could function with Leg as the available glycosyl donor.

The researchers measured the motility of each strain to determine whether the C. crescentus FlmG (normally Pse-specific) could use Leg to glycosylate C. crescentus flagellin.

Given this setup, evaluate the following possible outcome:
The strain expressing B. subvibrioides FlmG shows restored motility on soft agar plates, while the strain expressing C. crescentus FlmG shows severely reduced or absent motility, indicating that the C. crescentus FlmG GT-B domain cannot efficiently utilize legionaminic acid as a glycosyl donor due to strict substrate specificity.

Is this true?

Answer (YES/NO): NO